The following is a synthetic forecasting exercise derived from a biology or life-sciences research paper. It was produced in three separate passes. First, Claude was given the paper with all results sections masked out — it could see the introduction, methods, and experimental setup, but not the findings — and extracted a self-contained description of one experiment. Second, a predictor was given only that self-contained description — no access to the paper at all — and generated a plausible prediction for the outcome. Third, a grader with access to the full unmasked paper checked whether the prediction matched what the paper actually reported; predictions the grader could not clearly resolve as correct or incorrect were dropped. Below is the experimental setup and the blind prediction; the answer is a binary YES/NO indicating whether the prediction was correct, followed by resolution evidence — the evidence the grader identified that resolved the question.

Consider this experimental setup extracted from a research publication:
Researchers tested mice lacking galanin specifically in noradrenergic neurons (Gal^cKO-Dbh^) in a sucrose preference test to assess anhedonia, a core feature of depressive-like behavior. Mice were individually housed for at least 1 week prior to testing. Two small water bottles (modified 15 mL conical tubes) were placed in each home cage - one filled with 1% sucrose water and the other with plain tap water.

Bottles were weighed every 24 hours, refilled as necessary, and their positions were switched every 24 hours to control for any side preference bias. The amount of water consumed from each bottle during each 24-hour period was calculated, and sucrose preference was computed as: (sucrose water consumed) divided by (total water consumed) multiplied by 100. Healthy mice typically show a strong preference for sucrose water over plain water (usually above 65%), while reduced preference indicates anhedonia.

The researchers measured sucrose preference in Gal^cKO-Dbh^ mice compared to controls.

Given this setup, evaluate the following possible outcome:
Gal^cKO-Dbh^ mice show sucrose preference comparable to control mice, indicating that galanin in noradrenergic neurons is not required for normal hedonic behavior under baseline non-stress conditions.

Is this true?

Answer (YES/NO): YES